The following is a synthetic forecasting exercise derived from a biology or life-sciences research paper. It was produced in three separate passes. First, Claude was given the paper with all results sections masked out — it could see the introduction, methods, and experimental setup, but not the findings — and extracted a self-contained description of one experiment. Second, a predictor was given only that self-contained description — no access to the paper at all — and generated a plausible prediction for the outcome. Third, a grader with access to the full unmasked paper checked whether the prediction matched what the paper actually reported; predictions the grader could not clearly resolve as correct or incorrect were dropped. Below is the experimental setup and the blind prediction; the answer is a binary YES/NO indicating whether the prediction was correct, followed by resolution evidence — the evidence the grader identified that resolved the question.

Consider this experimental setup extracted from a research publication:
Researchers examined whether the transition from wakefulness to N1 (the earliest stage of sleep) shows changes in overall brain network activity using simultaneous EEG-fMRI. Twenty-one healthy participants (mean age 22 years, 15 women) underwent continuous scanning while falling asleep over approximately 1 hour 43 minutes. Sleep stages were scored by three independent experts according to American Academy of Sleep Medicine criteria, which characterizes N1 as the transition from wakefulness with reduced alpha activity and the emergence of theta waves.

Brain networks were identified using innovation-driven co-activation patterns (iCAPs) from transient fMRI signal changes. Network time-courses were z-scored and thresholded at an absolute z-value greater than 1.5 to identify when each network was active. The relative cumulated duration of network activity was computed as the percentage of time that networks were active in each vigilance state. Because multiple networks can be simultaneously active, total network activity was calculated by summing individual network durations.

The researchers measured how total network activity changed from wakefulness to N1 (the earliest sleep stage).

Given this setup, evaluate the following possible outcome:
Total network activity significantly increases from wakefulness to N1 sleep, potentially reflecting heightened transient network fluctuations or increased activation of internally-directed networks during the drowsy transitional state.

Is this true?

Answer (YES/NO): NO